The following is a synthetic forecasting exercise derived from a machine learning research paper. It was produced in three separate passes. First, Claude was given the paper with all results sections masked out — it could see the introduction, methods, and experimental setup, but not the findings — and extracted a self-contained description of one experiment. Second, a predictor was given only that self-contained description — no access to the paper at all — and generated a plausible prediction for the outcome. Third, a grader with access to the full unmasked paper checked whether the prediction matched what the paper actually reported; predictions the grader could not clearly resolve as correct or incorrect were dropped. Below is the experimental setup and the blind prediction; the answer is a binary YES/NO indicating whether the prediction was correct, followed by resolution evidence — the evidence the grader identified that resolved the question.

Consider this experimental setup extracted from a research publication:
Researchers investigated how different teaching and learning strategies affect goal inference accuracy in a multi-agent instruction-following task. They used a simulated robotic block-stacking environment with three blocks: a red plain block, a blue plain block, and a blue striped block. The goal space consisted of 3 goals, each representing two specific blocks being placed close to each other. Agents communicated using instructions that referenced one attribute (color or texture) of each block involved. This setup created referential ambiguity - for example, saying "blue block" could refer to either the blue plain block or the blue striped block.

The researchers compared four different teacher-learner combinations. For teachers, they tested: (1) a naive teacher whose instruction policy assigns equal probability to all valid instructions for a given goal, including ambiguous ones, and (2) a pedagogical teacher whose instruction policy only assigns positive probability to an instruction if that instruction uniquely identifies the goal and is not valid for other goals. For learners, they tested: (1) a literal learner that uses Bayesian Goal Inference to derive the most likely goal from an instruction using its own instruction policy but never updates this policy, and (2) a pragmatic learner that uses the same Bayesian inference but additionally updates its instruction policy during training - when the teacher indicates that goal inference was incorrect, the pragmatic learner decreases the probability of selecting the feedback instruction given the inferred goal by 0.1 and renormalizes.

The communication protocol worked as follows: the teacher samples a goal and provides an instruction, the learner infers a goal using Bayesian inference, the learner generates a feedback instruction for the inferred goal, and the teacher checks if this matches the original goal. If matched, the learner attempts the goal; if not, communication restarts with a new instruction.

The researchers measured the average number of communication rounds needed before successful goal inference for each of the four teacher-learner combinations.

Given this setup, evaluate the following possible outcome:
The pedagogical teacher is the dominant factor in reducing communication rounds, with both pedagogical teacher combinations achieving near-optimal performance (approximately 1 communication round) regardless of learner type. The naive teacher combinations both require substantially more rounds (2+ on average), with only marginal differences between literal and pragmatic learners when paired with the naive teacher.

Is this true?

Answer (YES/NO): NO